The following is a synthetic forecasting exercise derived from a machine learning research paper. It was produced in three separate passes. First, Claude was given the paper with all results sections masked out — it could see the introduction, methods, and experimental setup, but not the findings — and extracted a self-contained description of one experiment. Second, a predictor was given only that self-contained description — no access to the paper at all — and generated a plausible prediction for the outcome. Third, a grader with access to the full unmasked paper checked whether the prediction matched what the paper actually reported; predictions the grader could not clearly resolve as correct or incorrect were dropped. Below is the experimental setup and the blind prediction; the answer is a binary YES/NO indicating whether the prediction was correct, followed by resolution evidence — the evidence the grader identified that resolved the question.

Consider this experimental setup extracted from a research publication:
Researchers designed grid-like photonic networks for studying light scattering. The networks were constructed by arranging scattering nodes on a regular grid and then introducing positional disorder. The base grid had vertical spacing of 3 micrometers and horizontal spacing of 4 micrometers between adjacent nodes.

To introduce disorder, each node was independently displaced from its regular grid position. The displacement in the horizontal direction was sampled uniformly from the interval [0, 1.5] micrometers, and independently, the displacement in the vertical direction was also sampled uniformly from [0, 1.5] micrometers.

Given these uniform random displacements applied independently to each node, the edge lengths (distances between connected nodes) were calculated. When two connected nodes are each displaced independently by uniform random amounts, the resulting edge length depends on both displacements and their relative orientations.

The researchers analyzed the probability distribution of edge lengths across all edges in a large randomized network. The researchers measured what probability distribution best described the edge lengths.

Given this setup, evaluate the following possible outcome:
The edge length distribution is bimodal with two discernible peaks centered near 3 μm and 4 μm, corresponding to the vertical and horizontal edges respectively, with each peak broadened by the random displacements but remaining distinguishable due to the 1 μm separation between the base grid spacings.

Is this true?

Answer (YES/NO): NO